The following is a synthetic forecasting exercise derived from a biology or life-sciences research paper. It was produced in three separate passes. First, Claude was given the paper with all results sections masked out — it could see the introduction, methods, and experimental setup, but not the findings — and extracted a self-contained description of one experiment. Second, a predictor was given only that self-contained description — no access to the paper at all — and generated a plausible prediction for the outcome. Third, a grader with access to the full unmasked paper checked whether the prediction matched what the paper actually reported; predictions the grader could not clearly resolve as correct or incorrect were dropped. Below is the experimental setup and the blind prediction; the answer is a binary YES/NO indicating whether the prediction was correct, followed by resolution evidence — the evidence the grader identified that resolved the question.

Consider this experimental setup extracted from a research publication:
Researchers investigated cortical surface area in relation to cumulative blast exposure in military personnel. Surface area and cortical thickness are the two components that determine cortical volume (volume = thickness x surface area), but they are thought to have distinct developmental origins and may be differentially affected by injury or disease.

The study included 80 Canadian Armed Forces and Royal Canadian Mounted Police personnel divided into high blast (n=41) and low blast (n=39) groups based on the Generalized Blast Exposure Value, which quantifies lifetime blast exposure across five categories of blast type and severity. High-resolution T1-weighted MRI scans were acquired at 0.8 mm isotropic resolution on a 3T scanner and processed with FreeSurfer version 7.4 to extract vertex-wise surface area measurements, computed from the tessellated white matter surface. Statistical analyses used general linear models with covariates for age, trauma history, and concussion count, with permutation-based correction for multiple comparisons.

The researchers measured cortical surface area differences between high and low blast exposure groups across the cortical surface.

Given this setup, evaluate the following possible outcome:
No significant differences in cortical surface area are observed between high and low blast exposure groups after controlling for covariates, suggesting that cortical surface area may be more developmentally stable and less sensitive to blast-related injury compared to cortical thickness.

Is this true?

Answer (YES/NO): NO